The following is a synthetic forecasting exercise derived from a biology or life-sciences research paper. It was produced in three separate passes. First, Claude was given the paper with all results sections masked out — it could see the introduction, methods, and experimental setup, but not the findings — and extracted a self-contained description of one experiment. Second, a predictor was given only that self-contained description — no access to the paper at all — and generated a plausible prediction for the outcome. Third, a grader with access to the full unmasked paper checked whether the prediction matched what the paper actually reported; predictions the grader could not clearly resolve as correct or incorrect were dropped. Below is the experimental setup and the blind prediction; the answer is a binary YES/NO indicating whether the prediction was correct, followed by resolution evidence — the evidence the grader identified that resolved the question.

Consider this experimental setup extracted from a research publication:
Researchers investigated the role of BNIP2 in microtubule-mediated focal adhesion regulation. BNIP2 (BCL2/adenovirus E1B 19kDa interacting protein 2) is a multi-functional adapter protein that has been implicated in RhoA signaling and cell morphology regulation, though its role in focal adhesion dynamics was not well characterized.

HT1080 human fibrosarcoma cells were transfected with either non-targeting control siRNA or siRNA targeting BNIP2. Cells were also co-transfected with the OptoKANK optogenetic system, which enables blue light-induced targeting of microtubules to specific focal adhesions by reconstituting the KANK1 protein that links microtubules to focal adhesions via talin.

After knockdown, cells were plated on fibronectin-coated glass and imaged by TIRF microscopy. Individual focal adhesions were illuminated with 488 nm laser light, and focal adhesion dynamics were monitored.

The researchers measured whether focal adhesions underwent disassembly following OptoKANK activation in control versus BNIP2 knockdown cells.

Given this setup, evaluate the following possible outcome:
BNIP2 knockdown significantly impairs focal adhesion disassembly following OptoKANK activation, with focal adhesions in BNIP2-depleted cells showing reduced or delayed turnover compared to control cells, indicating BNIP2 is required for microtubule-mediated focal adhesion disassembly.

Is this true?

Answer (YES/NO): NO